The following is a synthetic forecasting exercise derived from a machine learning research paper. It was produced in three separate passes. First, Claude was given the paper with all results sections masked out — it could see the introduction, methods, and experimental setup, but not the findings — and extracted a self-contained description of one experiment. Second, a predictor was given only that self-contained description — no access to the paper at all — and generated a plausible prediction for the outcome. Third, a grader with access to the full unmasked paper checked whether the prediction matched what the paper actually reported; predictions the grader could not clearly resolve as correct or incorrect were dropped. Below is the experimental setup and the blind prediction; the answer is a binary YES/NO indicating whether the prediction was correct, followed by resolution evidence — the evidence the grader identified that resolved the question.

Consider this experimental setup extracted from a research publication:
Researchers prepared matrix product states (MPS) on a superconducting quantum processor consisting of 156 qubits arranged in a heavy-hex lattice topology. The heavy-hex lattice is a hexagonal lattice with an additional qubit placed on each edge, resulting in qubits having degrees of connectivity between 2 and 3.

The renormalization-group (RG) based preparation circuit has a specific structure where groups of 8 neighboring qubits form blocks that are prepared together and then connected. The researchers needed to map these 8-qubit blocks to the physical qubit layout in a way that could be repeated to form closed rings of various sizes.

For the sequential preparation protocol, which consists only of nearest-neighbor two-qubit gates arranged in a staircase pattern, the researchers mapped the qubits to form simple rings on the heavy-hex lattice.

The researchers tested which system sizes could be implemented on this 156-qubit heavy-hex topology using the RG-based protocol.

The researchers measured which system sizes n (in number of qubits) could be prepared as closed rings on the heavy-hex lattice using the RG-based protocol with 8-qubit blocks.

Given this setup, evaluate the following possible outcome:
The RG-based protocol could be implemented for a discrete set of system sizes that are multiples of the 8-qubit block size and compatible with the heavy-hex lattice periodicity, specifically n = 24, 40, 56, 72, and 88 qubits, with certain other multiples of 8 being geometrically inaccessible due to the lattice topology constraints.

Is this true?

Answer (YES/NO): NO